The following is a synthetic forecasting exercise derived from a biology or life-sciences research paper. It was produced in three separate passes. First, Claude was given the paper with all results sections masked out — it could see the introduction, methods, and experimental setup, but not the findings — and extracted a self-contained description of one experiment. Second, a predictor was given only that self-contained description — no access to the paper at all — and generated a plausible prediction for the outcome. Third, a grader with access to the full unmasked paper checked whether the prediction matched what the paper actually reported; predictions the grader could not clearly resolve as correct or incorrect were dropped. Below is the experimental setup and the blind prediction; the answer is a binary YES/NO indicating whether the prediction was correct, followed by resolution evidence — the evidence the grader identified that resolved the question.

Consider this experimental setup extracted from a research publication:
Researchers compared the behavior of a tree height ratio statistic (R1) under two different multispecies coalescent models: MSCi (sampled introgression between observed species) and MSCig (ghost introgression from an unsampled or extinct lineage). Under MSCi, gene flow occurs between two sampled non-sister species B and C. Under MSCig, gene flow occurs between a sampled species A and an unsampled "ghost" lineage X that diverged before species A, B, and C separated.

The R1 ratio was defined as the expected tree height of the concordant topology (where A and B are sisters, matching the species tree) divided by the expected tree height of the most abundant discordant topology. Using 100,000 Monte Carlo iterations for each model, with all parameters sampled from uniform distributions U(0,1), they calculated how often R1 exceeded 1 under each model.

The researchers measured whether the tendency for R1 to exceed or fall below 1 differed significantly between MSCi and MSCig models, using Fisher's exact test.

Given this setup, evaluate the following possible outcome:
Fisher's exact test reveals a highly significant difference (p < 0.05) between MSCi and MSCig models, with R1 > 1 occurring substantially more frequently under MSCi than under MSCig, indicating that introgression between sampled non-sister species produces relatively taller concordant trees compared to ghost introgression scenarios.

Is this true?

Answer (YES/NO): YES